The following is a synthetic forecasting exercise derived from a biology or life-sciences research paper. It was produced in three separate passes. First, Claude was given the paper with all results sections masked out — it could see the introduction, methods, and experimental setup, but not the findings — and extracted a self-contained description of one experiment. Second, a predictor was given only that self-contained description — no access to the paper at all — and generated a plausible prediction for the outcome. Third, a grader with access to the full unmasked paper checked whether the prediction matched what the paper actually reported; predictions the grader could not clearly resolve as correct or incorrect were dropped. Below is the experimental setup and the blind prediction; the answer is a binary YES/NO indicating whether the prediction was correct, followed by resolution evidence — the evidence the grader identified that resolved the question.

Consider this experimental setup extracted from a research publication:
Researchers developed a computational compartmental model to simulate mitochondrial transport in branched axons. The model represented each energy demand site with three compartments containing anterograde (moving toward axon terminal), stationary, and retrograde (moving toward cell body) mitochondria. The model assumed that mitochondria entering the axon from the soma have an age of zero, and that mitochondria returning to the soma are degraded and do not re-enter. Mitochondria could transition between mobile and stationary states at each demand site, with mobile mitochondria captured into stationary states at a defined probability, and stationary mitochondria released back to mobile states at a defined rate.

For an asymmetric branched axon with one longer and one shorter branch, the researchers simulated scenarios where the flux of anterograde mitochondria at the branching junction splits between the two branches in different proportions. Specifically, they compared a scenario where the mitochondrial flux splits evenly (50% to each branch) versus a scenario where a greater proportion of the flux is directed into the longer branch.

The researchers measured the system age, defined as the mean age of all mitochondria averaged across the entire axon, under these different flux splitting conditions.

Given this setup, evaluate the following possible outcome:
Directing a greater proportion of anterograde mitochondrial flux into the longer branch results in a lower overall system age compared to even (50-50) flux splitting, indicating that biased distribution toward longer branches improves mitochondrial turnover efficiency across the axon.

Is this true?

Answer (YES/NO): NO